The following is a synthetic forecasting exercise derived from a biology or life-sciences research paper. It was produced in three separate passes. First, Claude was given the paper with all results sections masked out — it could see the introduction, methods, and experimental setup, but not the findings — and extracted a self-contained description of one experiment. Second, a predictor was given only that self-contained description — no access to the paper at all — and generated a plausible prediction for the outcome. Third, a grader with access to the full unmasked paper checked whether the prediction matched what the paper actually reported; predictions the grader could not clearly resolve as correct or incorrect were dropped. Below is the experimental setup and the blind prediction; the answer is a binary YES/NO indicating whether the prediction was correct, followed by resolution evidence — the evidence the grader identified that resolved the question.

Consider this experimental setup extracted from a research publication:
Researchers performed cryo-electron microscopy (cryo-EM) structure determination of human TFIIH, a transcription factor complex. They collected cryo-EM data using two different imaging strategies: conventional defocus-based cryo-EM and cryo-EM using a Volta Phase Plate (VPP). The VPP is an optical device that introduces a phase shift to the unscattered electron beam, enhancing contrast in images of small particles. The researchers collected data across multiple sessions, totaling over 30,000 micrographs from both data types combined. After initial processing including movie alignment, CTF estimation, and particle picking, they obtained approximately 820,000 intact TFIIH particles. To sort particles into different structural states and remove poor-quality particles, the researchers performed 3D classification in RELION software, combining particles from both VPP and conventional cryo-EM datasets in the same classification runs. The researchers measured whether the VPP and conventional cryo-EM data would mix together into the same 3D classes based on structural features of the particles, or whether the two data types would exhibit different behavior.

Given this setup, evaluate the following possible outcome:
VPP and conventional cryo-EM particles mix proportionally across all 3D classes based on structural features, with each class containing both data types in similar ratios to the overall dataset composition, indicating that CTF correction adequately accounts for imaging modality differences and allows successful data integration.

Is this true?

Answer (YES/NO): NO